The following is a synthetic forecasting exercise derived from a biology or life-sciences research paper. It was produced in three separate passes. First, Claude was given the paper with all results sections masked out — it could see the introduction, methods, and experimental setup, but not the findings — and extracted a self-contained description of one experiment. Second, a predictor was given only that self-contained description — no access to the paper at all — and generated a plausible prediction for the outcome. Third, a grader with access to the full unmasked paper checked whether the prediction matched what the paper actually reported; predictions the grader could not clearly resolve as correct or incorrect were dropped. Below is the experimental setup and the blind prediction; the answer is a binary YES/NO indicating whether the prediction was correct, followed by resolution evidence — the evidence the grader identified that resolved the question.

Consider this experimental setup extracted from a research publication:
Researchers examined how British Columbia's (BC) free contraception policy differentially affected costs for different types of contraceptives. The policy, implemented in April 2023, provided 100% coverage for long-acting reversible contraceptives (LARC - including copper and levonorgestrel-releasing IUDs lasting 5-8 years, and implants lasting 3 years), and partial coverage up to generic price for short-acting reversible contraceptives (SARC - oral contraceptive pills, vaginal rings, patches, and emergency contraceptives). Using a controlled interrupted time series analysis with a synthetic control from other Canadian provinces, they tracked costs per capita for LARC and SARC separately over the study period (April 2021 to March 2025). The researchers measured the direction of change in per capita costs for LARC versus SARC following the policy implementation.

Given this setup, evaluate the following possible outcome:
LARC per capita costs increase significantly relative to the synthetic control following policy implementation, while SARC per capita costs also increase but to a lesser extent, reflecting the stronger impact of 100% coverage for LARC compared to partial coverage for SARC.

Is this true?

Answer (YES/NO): NO